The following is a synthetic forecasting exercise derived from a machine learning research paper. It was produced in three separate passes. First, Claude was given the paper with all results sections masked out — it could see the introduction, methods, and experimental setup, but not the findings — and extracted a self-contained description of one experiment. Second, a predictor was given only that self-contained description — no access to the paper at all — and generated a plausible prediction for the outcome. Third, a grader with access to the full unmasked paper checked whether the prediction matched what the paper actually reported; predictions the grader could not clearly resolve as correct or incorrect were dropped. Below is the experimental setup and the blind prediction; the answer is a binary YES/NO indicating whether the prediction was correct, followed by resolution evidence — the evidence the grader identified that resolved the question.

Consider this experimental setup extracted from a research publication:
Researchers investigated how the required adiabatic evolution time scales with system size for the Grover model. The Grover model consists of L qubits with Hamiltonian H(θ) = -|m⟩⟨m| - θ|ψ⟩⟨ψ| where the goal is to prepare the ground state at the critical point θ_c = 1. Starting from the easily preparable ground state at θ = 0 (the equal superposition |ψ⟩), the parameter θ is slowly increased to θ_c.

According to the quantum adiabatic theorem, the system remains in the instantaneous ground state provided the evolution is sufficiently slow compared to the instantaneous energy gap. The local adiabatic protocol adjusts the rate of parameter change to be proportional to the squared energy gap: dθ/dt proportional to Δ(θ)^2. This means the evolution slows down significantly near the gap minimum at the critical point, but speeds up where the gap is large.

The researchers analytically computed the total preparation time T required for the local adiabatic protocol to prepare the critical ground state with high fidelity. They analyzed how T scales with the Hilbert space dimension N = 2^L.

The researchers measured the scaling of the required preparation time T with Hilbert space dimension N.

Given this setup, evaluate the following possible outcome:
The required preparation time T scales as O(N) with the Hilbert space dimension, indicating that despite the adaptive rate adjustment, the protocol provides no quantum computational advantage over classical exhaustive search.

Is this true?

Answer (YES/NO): NO